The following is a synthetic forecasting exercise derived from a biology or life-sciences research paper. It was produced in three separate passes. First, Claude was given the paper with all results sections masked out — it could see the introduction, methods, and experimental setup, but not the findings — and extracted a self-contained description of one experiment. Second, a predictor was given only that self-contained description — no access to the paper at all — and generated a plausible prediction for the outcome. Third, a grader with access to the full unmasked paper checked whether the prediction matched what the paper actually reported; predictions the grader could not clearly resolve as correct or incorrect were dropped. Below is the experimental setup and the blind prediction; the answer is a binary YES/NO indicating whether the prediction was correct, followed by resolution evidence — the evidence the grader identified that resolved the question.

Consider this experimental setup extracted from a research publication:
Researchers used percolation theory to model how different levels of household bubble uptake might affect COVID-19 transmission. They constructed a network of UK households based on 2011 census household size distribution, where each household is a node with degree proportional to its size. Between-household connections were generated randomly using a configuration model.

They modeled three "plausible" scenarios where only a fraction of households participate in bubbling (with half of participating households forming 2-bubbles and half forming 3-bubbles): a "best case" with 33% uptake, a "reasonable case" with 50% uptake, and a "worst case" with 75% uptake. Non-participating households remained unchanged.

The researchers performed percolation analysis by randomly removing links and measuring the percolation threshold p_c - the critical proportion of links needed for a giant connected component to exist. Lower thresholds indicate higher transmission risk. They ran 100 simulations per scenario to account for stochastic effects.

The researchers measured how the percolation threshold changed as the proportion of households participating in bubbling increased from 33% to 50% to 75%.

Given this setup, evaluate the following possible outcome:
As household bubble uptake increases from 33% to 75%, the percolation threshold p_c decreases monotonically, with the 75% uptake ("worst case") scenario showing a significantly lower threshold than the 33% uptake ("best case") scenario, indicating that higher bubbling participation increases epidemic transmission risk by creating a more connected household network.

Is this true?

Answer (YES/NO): YES